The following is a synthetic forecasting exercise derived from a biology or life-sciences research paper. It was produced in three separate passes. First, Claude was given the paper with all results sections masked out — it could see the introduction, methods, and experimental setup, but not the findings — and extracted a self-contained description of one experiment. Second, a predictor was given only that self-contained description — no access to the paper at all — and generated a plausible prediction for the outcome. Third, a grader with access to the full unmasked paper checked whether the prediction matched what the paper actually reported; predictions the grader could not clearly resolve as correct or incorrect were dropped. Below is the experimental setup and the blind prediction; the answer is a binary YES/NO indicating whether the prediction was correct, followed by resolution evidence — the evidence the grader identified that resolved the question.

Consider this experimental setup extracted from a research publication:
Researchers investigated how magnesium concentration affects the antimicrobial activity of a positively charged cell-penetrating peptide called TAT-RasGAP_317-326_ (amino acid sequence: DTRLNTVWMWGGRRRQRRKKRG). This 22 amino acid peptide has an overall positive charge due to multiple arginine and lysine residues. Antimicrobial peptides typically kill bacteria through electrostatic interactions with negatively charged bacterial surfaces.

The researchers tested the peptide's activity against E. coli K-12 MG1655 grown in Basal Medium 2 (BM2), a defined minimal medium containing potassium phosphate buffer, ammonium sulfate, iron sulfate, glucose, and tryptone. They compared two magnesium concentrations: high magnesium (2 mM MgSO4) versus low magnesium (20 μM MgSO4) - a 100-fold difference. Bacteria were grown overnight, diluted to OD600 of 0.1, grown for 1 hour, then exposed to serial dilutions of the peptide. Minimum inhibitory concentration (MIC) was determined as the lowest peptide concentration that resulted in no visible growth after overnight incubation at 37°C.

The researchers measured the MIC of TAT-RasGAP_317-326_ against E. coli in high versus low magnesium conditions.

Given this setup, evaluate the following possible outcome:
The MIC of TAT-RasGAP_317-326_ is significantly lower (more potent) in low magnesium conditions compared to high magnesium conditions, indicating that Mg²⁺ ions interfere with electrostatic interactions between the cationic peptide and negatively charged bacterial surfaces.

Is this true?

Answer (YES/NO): YES